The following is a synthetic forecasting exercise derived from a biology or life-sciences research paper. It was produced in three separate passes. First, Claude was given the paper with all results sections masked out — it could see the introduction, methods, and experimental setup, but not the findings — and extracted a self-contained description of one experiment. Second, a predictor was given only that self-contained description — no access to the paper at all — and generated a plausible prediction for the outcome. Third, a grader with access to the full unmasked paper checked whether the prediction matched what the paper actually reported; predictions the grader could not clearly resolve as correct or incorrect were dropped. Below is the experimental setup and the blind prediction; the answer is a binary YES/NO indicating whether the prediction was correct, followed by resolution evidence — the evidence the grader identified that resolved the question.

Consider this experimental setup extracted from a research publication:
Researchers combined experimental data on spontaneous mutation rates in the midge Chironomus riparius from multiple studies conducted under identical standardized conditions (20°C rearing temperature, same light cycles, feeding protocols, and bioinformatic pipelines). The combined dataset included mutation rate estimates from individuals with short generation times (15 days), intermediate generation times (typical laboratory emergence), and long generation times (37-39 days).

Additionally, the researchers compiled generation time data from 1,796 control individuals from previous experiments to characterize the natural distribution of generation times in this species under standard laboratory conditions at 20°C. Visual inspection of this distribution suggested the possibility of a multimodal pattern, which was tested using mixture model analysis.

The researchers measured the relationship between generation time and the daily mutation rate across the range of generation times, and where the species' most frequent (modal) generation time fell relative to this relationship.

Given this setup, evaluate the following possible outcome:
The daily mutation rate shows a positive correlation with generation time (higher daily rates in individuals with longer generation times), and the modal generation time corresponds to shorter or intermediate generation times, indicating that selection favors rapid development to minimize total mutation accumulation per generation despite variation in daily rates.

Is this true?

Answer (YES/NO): NO